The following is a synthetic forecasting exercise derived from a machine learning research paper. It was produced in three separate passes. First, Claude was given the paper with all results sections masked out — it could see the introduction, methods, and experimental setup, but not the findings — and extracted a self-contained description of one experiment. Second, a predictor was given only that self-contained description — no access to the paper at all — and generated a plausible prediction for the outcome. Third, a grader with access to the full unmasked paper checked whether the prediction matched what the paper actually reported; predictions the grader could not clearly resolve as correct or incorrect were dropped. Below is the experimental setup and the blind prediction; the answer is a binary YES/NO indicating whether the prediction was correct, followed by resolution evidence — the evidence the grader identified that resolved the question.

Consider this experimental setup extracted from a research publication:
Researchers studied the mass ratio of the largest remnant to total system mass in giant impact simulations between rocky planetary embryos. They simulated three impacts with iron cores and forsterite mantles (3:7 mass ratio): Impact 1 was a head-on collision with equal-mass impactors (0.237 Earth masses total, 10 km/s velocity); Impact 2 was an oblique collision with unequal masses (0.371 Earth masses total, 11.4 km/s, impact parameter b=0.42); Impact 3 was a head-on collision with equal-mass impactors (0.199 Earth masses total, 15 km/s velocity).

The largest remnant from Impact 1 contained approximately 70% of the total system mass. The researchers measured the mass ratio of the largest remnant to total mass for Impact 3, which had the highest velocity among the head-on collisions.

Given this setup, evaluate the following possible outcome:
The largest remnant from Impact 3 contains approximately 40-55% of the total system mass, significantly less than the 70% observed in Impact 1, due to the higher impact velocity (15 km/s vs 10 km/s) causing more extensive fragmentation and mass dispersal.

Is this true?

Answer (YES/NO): NO